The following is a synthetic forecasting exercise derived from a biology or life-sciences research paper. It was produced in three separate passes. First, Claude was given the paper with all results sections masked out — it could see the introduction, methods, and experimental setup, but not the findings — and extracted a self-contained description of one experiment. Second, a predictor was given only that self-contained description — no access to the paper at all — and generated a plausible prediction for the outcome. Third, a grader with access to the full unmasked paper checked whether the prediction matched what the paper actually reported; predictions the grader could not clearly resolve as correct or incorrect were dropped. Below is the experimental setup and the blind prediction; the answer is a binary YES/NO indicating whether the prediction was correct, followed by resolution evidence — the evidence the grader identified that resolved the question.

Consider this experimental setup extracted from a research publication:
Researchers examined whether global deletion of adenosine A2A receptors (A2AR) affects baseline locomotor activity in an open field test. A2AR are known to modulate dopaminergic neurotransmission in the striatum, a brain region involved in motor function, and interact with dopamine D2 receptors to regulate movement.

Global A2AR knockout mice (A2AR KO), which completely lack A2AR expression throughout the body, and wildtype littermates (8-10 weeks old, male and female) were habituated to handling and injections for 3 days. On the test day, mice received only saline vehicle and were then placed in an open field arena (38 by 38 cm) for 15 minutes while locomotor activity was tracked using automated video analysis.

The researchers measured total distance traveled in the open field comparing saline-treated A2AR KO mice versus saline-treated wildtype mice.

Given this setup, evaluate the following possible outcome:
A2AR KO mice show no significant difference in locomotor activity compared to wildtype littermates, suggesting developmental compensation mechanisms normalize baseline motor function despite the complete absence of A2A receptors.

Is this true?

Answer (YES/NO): YES